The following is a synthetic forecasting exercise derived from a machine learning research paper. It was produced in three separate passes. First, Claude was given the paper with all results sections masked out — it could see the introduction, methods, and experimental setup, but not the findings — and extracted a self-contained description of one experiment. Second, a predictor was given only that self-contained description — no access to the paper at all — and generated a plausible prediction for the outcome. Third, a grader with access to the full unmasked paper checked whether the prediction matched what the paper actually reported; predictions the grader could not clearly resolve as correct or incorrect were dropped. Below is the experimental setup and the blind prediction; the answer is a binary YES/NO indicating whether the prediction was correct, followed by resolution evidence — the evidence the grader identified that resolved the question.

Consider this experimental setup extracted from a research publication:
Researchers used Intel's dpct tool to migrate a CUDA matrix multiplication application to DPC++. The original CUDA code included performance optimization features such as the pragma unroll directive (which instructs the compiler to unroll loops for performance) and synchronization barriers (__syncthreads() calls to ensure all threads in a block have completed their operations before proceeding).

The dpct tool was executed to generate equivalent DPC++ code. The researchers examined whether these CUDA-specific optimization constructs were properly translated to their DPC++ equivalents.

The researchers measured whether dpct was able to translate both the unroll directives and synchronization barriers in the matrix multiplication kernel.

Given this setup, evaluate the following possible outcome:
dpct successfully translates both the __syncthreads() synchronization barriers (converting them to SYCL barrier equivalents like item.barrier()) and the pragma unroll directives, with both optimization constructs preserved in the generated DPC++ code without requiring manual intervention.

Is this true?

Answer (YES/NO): YES